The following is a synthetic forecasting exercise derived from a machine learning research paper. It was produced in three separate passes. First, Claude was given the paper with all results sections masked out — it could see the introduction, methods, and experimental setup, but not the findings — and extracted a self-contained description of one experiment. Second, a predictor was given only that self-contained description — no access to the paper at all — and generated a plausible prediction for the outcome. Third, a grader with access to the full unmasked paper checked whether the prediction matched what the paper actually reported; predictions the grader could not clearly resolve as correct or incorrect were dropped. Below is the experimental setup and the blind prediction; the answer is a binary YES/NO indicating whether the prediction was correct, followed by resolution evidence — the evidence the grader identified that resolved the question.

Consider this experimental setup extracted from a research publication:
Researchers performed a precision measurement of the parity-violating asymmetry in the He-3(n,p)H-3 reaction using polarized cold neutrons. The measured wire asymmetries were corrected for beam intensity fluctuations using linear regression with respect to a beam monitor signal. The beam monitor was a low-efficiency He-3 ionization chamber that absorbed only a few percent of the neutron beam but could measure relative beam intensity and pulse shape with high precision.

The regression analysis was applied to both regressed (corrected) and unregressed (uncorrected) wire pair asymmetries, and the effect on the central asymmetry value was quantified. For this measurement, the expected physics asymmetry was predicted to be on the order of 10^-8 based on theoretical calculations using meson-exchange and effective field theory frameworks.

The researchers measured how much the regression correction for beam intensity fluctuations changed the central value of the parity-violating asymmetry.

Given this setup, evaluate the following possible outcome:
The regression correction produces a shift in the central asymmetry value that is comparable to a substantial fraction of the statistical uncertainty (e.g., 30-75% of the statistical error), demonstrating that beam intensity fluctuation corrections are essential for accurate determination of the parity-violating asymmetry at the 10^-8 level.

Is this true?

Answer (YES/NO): NO